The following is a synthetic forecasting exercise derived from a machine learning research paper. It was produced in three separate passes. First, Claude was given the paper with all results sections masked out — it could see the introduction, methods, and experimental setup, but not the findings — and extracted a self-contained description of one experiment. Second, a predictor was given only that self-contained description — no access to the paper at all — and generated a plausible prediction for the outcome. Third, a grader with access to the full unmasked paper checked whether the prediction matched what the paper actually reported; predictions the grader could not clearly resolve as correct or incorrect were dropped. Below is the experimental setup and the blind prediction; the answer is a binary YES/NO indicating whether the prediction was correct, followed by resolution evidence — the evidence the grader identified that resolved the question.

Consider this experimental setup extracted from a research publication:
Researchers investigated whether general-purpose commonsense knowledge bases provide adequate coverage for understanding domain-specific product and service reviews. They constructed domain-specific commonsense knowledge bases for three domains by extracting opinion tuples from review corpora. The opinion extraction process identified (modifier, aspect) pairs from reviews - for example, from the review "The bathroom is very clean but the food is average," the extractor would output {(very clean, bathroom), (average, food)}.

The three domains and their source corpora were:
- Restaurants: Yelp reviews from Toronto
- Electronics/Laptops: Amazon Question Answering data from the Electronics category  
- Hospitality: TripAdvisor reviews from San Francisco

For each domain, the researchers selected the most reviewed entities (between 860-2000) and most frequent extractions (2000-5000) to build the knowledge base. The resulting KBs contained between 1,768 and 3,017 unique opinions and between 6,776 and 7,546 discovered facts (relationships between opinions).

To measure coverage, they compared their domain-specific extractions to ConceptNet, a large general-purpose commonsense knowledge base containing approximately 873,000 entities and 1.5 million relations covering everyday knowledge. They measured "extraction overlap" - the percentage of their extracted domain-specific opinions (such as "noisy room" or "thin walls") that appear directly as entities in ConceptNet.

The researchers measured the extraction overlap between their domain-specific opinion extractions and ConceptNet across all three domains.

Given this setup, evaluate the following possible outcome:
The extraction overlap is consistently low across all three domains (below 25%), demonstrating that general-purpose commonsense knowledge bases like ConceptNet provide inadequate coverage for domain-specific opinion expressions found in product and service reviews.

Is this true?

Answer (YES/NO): YES